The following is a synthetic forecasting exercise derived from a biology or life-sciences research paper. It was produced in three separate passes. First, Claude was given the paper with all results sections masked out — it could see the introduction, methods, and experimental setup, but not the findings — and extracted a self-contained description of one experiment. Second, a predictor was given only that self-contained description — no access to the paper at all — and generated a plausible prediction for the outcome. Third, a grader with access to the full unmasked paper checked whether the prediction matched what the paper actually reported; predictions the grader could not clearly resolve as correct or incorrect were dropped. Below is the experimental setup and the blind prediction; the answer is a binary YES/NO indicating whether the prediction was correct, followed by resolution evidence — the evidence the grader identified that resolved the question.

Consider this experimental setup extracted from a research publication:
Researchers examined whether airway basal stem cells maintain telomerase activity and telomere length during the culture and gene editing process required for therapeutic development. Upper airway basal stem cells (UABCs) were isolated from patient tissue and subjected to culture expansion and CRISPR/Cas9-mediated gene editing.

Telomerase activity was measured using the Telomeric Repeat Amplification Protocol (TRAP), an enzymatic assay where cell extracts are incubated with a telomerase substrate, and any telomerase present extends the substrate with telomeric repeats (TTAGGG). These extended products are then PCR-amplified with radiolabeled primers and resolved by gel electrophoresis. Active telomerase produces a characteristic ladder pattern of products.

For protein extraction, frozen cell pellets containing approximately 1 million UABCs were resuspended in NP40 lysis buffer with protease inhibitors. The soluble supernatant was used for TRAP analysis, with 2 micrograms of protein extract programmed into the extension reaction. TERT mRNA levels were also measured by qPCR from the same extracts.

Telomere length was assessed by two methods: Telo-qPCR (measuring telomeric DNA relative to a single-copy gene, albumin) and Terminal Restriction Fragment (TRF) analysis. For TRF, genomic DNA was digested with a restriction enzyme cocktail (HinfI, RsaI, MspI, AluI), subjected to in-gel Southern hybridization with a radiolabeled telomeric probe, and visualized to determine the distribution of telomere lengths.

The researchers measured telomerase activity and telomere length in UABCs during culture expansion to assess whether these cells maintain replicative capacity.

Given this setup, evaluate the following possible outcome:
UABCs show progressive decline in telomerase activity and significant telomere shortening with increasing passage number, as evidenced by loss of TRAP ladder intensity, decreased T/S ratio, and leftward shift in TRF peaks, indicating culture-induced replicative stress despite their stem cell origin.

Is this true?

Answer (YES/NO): NO